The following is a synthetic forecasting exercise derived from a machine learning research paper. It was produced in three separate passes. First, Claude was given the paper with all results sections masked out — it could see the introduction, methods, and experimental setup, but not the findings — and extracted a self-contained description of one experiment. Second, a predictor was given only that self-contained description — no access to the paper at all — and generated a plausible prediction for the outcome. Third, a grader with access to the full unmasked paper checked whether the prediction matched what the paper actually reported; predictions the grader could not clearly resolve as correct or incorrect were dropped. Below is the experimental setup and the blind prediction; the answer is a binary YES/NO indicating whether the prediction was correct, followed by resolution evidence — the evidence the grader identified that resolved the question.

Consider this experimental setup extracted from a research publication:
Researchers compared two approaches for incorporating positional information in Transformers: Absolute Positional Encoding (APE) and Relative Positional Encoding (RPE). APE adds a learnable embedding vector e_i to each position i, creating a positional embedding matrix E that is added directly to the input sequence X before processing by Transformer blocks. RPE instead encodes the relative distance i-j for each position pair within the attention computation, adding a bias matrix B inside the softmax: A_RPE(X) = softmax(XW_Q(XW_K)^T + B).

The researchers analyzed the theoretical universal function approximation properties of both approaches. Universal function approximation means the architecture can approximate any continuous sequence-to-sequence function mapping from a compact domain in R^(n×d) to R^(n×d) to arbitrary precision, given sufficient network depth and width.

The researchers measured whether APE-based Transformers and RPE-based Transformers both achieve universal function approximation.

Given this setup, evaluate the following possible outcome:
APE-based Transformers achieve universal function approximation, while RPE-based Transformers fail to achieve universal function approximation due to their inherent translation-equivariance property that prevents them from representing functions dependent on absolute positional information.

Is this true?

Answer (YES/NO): NO